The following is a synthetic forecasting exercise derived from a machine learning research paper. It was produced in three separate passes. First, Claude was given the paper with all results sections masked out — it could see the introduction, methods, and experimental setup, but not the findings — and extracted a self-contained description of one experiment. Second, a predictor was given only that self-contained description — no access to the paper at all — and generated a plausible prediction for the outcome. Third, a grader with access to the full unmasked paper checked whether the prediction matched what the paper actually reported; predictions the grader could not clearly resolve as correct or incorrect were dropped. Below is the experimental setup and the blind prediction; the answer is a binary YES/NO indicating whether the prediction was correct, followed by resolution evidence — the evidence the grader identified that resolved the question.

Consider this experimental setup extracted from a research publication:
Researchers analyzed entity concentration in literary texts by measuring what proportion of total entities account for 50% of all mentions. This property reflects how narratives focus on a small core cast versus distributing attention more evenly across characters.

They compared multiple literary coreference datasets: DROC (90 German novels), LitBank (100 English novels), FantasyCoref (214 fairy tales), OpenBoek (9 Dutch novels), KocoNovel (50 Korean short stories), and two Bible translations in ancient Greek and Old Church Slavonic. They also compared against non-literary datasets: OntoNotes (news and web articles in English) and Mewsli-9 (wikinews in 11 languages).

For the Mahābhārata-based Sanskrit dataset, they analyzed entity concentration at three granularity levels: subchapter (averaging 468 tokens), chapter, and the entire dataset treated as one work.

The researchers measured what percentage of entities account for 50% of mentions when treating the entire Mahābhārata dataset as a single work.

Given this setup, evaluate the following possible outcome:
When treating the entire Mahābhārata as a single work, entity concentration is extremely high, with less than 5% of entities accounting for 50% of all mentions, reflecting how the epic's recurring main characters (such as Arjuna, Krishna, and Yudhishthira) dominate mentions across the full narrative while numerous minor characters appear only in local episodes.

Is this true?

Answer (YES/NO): YES